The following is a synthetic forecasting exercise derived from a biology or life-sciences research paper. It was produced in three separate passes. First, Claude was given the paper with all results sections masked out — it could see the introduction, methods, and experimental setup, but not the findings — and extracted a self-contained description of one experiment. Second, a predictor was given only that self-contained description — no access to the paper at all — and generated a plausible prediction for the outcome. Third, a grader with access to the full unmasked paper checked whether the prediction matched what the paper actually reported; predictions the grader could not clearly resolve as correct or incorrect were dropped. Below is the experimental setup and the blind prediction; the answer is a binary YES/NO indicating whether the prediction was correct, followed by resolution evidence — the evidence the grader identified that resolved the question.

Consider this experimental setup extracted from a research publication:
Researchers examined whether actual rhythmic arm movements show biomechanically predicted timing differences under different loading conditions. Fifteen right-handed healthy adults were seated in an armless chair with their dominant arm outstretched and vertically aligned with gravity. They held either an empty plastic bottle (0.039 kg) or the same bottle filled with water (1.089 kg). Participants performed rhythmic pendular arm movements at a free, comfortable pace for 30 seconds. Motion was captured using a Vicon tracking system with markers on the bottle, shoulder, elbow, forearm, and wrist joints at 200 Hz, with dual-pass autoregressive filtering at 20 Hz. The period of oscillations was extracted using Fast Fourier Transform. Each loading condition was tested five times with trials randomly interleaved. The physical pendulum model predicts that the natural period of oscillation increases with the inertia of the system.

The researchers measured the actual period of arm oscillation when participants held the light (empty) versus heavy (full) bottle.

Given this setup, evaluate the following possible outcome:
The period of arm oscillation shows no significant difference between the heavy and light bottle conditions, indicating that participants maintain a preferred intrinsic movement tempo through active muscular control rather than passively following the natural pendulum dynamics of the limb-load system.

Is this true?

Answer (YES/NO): NO